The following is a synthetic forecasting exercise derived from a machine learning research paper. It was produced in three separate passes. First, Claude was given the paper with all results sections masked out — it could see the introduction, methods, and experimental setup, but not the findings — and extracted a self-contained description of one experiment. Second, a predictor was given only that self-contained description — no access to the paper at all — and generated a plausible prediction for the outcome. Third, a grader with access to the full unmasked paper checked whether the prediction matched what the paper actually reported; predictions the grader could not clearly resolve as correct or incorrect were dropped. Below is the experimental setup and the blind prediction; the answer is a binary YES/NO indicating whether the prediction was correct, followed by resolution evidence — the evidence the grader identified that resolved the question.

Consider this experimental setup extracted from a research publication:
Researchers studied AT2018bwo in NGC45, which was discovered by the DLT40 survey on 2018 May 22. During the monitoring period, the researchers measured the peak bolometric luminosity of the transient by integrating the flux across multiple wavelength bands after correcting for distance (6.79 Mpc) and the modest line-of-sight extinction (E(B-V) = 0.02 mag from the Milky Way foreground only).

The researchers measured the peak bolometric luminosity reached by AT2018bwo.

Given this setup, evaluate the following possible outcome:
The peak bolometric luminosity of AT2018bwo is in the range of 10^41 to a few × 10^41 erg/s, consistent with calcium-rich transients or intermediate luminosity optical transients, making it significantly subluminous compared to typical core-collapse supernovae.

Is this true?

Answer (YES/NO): NO